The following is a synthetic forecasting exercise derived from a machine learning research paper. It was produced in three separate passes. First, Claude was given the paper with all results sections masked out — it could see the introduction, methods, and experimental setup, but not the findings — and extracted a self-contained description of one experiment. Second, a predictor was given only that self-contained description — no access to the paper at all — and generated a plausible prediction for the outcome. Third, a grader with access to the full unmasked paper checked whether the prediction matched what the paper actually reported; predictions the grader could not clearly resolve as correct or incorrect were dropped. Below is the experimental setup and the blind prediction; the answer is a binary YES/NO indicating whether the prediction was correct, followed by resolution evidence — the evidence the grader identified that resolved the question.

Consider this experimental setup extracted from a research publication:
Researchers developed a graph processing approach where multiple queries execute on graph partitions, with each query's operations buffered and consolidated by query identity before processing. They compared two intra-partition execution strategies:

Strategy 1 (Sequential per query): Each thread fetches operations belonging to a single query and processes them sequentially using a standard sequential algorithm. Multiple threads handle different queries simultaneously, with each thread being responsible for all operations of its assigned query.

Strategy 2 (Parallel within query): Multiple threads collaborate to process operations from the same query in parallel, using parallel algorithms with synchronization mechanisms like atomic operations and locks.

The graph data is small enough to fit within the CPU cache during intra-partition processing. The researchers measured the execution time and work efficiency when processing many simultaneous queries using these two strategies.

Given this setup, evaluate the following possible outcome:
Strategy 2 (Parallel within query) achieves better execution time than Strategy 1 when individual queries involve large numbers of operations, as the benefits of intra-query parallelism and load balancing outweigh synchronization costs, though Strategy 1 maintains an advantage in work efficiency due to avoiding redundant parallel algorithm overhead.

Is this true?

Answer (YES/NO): NO